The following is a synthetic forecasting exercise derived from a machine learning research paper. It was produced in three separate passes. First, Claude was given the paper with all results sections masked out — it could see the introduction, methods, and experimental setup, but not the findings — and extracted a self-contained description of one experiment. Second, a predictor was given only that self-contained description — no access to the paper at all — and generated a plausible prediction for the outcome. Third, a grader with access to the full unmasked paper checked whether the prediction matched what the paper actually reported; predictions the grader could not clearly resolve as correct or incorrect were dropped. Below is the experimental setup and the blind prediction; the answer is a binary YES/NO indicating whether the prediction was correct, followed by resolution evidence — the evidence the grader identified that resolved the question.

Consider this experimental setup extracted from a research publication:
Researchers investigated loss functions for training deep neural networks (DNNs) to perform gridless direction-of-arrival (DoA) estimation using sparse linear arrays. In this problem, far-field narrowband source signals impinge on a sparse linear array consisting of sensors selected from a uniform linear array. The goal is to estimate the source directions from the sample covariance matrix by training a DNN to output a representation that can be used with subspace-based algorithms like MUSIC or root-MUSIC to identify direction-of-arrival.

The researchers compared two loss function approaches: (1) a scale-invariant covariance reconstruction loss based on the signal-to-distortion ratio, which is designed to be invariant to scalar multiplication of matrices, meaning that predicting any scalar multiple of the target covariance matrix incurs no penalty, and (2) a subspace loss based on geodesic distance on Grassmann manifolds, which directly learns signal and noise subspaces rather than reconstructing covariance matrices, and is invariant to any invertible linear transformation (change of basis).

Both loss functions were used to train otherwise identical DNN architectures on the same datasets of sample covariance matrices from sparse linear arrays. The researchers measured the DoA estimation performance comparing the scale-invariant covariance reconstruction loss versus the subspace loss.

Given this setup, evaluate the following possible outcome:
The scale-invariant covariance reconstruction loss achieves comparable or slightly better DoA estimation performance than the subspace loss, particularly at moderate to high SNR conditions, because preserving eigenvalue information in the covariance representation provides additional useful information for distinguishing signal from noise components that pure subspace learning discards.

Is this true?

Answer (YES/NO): NO